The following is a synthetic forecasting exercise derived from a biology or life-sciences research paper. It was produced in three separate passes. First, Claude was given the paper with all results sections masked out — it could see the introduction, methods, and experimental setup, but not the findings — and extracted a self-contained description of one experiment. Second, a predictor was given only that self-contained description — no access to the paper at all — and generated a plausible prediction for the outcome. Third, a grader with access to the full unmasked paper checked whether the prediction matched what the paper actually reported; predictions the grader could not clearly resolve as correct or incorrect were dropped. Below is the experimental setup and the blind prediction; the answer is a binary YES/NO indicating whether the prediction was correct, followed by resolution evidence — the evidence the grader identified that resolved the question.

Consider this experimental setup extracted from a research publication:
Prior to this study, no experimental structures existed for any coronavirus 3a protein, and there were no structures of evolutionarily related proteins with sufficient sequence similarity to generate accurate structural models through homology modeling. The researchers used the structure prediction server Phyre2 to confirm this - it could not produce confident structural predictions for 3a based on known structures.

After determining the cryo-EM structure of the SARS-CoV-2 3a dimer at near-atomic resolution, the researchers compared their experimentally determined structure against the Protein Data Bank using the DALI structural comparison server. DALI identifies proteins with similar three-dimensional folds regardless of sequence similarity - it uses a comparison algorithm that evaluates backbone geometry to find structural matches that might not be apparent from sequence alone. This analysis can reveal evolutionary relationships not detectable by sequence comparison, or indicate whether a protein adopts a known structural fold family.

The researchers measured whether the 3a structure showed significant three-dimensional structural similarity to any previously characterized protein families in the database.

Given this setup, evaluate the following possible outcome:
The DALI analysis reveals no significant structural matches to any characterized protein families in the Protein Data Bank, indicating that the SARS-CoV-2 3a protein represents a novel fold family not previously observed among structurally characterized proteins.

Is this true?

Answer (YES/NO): YES